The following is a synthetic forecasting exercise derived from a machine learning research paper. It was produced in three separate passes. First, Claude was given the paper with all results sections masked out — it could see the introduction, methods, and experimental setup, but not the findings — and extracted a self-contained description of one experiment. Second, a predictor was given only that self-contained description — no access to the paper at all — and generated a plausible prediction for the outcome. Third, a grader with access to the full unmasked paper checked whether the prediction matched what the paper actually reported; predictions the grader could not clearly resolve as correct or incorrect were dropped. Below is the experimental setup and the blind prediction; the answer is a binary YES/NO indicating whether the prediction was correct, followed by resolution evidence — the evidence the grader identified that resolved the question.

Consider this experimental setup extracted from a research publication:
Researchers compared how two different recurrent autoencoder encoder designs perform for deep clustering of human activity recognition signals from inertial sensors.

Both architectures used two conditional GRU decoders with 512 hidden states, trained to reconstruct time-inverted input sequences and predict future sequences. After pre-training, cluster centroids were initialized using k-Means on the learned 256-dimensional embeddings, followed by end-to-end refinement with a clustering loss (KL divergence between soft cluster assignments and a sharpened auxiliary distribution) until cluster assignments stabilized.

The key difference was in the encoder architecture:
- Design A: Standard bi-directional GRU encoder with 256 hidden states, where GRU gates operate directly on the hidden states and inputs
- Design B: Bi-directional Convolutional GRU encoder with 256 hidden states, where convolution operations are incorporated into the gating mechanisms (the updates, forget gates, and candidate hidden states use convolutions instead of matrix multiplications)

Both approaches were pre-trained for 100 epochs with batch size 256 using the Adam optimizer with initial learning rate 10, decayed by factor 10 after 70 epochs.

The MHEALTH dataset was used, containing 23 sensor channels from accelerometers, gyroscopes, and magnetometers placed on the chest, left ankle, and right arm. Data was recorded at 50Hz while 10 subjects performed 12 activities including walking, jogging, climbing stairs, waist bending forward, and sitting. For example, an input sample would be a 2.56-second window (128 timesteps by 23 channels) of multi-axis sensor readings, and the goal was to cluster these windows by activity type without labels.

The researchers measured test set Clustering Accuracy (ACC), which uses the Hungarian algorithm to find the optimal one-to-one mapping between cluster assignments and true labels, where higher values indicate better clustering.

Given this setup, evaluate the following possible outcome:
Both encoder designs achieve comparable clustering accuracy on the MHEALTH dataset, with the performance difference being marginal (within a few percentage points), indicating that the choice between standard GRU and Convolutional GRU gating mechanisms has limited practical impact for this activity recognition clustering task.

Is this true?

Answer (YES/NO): YES